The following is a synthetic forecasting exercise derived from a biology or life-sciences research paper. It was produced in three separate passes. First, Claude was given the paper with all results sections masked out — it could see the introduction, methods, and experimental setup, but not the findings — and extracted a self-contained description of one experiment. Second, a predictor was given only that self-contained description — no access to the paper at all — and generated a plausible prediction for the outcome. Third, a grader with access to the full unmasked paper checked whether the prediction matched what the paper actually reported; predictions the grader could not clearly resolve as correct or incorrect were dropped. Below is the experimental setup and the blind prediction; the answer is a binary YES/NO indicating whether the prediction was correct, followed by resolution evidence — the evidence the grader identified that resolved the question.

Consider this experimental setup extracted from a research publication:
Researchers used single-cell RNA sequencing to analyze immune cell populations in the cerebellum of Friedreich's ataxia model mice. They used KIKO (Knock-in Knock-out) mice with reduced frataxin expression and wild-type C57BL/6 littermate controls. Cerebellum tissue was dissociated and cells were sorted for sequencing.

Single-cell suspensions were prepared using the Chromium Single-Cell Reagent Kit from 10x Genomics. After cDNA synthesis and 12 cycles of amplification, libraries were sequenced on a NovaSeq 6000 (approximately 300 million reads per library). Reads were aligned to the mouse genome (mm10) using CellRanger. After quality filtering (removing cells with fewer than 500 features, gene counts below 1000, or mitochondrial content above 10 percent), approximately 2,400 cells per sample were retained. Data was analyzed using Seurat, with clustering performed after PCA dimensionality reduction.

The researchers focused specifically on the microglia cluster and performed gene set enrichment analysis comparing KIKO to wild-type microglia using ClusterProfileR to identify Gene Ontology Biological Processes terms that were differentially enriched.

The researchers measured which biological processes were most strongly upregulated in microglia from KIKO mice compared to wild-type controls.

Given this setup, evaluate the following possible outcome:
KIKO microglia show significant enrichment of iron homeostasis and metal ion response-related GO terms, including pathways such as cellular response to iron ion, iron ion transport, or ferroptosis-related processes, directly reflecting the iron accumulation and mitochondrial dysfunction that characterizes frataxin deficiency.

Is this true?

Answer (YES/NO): NO